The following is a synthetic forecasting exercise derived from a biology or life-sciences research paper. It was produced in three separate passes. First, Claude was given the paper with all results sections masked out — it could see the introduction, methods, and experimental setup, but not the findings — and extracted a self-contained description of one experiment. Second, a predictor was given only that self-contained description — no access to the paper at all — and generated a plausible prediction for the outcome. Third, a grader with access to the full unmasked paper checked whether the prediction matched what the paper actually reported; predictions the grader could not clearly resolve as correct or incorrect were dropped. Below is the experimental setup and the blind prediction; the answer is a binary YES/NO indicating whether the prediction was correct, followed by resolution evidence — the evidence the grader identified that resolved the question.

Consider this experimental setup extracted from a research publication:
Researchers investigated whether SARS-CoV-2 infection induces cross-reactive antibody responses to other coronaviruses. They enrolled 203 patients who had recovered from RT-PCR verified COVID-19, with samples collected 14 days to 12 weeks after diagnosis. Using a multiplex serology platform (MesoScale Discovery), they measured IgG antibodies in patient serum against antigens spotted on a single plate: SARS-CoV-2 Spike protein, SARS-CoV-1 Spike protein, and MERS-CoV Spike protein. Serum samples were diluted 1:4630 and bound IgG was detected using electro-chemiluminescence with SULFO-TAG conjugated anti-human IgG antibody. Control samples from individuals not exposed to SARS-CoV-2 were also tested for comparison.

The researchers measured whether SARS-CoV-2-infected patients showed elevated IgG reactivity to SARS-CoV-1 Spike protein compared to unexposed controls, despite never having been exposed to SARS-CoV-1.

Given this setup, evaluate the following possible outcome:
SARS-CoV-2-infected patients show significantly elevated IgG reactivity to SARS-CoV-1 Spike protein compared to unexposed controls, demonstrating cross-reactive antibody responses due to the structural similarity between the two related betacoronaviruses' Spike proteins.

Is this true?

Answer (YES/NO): YES